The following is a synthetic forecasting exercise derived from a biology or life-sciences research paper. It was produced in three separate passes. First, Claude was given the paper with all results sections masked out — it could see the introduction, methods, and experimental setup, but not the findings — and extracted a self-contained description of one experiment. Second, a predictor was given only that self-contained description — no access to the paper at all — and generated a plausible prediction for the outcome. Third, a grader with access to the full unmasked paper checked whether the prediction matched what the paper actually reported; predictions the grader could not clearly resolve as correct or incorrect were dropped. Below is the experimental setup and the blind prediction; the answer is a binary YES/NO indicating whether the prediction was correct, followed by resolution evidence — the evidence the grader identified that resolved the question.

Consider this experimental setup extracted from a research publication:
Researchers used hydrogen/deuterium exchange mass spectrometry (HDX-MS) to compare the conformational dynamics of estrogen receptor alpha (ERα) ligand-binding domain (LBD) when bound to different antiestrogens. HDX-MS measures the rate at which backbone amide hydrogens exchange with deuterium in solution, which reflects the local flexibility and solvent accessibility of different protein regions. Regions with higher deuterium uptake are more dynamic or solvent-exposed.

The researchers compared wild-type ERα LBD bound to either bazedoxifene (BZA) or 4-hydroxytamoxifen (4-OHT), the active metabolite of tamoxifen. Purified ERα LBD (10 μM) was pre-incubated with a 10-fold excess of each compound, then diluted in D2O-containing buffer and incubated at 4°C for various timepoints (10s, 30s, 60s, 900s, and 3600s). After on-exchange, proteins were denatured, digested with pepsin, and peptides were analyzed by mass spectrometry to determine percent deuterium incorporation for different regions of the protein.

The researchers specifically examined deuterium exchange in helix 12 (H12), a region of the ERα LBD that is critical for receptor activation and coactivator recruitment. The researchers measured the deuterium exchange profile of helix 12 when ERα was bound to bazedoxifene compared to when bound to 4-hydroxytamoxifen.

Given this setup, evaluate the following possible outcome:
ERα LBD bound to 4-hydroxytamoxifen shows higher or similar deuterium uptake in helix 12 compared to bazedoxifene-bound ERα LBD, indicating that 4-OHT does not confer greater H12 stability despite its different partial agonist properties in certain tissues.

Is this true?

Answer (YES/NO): NO